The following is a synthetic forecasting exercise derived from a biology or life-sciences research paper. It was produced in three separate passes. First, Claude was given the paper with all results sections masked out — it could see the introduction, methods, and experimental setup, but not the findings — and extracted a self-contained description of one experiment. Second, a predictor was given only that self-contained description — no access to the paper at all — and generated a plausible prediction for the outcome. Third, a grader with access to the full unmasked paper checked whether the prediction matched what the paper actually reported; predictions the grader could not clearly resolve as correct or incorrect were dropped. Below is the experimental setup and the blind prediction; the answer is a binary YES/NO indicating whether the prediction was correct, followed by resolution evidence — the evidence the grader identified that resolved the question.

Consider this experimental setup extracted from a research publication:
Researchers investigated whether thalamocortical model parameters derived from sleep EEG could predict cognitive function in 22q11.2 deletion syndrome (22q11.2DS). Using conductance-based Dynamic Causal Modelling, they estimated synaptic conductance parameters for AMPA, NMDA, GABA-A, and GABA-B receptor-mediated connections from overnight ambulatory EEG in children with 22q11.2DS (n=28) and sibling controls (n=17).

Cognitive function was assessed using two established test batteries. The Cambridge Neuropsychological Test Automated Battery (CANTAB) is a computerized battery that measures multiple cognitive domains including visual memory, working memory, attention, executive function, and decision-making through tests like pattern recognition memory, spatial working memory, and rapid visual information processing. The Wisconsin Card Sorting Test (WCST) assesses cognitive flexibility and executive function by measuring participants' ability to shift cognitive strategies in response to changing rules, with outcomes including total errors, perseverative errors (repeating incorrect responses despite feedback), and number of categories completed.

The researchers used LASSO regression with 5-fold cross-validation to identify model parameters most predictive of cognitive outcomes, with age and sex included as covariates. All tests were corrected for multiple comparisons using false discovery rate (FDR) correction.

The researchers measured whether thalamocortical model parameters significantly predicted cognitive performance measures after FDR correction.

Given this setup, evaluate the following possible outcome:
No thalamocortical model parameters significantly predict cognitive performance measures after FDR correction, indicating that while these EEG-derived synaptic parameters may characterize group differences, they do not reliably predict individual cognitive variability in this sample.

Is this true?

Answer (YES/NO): YES